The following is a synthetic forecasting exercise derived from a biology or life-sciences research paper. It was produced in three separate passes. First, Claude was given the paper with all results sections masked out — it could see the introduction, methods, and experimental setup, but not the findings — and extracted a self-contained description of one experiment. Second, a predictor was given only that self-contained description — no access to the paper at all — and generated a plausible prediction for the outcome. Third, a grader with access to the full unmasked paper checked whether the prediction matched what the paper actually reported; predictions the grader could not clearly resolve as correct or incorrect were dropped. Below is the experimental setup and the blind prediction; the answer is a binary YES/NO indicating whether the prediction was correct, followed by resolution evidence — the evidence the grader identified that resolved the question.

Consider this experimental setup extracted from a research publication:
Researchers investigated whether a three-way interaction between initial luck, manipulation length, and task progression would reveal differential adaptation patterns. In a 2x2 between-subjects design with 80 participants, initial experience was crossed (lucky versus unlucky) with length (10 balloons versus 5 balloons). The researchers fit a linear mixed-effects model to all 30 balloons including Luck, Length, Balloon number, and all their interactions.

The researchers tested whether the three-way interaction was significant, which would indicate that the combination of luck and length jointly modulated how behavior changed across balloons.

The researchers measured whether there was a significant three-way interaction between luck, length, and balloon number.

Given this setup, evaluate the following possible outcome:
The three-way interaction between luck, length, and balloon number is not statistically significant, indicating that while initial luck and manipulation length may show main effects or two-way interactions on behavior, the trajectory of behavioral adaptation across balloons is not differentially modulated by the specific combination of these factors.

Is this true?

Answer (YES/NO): NO